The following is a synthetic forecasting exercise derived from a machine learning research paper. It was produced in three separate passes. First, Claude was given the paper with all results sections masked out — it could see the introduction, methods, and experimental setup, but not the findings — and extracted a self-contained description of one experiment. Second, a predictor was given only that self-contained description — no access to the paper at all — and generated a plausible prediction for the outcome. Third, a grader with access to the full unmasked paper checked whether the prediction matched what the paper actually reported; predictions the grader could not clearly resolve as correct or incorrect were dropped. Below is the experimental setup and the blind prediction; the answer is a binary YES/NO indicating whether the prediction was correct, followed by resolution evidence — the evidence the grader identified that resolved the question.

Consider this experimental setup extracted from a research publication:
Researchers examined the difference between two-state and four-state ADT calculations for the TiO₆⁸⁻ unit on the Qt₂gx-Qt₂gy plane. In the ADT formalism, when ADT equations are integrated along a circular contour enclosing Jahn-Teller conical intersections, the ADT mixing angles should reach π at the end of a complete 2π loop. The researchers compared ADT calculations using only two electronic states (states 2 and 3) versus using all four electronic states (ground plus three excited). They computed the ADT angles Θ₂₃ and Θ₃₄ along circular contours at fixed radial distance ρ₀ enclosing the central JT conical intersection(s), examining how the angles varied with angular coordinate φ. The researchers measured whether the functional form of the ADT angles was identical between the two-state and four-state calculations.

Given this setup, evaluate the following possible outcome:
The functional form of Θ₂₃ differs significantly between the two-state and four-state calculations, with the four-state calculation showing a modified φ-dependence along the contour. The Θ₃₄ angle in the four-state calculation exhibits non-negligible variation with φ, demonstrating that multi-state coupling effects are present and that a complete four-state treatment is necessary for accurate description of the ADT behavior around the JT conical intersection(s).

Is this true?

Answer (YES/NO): YES